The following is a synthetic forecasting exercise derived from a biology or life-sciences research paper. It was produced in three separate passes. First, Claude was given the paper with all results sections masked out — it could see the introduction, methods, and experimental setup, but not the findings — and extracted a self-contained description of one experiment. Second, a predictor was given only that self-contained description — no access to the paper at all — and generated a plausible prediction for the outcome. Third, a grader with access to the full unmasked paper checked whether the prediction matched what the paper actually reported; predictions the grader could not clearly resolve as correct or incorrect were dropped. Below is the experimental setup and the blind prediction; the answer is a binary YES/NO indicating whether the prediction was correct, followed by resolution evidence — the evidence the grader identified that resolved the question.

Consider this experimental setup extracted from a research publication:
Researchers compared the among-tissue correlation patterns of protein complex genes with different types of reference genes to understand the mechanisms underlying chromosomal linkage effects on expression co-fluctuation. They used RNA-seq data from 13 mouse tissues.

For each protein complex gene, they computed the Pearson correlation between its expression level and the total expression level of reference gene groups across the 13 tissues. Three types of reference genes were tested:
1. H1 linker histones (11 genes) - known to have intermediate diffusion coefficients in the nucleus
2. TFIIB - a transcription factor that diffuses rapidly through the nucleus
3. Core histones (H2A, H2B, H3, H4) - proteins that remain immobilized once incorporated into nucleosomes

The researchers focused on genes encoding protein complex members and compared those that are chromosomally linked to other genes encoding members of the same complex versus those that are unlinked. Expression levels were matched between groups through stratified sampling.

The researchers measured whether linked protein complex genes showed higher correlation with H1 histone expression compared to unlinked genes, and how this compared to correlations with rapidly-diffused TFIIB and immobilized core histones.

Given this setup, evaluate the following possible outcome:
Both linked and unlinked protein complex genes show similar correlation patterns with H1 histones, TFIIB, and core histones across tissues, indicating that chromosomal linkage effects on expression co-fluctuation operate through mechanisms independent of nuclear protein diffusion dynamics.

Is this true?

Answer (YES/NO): NO